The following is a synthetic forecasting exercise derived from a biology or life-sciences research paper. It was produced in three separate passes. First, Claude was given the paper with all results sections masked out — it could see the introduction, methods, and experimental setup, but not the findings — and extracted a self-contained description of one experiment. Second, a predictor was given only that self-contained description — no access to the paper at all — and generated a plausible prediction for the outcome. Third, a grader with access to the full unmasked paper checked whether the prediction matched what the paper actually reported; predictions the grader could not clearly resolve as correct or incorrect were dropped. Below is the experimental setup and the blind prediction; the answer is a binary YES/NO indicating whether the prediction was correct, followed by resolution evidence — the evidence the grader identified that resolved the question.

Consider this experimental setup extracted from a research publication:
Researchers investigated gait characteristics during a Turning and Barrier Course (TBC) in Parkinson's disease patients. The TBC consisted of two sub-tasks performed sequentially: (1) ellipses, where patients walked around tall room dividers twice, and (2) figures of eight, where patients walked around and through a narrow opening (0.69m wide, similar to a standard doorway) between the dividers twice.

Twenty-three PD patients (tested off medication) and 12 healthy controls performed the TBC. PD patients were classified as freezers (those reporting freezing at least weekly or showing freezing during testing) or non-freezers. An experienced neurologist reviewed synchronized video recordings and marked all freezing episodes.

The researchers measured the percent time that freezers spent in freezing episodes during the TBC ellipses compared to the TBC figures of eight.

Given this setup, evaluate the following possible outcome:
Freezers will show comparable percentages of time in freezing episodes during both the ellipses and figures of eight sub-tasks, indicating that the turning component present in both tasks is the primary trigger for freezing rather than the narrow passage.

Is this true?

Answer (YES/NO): NO